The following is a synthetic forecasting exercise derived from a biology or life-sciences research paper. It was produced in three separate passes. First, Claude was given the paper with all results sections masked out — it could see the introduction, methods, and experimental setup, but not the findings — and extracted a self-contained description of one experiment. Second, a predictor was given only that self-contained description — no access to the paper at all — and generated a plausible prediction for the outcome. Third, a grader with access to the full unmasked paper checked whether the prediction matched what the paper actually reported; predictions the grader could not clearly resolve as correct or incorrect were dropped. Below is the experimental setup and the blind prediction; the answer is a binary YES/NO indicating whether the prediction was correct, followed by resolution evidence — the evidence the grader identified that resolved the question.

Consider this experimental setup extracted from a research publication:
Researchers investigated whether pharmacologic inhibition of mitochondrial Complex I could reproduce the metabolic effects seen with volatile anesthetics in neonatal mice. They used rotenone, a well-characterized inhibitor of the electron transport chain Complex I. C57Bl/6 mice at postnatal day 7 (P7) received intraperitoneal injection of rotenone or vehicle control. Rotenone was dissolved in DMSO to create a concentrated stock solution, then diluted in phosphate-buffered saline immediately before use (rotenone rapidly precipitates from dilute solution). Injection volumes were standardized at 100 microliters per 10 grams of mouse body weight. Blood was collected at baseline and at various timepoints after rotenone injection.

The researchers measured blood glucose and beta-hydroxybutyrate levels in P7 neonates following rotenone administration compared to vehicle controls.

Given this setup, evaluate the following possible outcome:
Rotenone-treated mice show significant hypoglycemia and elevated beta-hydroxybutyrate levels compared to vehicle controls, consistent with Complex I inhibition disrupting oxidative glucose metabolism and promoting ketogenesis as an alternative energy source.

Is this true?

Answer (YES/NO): NO